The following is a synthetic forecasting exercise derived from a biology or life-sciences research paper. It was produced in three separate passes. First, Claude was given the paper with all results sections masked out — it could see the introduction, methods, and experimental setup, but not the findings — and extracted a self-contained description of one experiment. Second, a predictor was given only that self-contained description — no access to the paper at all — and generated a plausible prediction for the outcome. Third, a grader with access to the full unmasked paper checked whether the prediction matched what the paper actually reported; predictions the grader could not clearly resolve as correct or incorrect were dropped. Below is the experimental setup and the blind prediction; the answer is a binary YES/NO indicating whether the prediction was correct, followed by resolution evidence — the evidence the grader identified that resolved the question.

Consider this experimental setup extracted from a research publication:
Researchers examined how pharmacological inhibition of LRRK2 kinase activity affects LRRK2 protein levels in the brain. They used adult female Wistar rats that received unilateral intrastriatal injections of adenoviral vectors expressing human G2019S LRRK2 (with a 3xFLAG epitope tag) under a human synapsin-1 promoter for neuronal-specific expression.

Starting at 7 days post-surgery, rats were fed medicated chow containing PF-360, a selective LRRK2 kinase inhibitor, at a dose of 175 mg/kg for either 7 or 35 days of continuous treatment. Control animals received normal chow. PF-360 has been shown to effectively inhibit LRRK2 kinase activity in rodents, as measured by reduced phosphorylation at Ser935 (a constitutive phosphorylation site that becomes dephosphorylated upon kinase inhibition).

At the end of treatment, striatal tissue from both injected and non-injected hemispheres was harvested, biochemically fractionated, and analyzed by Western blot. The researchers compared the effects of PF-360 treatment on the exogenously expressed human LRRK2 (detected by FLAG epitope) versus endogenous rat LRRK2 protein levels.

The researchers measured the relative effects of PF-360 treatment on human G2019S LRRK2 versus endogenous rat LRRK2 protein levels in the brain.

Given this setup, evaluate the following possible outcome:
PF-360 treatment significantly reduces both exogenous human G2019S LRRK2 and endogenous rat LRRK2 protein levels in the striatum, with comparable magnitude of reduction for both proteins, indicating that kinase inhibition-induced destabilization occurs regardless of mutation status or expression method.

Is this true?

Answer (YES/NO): NO